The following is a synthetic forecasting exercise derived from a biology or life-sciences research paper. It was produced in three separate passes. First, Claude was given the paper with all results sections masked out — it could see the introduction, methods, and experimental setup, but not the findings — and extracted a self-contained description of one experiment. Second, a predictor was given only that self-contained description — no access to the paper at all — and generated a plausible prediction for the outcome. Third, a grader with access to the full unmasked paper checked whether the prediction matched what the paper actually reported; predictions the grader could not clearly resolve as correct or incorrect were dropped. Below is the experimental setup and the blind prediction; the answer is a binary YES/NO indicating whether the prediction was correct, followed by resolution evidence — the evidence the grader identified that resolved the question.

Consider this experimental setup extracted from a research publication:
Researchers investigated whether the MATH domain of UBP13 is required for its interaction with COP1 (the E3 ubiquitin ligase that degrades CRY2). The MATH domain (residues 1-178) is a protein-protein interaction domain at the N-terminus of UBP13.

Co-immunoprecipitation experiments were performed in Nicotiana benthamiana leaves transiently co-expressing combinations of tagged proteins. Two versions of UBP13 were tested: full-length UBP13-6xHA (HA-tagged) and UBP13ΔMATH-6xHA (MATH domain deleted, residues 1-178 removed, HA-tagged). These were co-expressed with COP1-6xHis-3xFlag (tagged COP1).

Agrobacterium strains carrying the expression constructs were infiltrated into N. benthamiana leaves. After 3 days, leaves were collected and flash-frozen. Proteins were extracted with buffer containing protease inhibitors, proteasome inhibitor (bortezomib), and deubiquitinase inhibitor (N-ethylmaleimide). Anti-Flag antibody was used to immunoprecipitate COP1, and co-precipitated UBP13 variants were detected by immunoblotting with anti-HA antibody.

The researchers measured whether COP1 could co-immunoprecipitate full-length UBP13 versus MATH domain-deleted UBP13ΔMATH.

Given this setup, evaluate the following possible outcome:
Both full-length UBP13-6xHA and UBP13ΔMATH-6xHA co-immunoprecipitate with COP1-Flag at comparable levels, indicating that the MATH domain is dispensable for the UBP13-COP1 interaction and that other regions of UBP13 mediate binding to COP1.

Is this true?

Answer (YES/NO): YES